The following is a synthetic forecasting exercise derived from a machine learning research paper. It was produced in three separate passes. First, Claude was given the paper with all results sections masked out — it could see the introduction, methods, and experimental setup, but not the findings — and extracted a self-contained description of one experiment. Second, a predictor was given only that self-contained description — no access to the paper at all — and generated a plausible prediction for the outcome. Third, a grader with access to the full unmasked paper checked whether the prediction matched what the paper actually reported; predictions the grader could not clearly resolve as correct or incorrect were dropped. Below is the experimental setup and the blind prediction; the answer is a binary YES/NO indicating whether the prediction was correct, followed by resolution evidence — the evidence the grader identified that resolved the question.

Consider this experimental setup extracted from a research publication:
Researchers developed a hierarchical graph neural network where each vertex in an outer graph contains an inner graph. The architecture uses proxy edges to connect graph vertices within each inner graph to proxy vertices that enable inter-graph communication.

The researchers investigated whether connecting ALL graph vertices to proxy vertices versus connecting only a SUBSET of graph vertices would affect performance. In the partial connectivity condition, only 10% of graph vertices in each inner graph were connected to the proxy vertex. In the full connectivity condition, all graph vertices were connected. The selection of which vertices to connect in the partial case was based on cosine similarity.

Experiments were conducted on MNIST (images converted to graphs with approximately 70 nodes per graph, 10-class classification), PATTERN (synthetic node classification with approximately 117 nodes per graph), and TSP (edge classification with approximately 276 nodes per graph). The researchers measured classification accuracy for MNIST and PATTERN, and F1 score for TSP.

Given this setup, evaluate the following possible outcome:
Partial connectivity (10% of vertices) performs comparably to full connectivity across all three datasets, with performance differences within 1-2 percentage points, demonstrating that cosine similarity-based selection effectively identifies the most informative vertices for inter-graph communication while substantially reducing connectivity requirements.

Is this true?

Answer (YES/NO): NO